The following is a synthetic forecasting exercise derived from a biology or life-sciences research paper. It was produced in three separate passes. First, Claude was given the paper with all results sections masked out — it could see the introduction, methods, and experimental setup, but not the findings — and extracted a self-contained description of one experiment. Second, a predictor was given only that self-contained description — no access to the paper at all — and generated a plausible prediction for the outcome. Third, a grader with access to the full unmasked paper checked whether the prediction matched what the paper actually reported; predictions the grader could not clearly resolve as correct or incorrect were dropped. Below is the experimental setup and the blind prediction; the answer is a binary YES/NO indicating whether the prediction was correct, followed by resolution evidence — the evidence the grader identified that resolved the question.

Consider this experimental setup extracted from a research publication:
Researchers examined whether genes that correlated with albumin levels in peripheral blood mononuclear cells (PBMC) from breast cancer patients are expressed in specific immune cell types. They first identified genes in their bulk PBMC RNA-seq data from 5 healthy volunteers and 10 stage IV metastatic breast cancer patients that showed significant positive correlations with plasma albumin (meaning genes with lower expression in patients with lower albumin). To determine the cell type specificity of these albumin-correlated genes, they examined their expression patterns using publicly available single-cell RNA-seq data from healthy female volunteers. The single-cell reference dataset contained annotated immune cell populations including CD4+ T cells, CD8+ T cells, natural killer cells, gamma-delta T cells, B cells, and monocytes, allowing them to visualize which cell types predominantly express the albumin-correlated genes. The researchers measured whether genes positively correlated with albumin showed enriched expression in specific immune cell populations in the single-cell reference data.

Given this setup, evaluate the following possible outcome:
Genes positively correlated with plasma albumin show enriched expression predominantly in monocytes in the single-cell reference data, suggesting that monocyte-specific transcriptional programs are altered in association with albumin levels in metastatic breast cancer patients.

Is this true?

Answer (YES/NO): NO